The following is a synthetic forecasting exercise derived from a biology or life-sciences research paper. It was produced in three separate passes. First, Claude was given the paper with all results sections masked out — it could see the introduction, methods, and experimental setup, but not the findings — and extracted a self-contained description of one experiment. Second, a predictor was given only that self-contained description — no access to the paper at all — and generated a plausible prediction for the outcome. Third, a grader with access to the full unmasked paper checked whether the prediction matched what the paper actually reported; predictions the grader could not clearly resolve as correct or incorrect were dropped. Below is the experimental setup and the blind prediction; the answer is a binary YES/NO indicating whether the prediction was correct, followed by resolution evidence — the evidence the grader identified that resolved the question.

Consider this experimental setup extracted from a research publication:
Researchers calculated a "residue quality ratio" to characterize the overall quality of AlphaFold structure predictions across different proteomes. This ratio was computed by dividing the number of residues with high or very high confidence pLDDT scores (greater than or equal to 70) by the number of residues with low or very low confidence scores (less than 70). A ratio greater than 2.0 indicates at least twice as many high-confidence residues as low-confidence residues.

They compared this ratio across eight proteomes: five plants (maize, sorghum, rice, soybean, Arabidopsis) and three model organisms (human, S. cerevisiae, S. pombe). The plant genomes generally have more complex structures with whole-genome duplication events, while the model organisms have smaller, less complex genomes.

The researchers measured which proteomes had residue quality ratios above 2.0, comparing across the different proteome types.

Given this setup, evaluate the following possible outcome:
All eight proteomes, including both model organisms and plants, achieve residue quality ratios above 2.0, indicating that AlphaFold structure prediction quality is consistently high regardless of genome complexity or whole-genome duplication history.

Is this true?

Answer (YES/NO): NO